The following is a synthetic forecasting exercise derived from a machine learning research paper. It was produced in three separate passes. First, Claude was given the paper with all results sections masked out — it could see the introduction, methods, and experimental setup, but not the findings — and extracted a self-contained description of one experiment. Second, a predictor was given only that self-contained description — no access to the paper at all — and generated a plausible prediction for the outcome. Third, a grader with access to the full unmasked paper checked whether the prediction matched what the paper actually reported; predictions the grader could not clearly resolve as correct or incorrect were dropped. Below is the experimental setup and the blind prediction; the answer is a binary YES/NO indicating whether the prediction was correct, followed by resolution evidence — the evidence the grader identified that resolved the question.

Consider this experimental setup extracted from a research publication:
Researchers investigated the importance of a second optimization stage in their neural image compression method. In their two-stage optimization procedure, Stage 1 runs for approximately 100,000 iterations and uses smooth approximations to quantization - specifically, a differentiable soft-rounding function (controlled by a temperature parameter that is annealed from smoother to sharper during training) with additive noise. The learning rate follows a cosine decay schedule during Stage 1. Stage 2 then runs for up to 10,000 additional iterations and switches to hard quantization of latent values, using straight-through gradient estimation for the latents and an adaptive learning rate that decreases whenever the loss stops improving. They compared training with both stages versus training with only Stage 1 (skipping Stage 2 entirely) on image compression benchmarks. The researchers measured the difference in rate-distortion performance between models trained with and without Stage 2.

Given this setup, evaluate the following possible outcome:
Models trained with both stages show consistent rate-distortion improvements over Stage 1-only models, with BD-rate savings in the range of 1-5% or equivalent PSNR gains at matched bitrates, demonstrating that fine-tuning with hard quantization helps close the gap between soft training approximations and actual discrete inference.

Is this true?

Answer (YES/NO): NO